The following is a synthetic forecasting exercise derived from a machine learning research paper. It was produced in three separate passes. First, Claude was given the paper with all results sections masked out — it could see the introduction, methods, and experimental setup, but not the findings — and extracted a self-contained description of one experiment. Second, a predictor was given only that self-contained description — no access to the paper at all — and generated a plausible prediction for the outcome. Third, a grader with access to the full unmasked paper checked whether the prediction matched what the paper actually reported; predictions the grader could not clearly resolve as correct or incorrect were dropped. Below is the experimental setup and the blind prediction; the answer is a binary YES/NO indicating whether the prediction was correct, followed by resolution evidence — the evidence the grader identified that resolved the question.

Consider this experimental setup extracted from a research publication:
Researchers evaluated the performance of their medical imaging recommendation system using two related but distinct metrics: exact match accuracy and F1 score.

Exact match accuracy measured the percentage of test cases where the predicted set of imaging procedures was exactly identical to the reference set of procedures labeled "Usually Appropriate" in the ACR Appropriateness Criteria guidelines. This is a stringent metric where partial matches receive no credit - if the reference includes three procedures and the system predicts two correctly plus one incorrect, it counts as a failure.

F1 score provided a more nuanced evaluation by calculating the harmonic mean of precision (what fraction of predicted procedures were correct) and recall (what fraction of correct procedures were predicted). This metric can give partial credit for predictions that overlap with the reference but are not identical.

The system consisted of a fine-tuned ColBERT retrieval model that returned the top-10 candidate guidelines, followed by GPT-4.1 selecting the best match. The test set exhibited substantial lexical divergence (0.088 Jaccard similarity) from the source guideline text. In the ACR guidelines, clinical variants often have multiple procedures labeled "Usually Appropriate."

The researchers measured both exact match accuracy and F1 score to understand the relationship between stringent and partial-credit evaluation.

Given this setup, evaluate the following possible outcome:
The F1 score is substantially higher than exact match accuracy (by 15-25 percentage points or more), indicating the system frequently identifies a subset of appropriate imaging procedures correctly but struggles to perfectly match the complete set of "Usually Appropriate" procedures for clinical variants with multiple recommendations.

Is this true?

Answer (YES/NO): NO